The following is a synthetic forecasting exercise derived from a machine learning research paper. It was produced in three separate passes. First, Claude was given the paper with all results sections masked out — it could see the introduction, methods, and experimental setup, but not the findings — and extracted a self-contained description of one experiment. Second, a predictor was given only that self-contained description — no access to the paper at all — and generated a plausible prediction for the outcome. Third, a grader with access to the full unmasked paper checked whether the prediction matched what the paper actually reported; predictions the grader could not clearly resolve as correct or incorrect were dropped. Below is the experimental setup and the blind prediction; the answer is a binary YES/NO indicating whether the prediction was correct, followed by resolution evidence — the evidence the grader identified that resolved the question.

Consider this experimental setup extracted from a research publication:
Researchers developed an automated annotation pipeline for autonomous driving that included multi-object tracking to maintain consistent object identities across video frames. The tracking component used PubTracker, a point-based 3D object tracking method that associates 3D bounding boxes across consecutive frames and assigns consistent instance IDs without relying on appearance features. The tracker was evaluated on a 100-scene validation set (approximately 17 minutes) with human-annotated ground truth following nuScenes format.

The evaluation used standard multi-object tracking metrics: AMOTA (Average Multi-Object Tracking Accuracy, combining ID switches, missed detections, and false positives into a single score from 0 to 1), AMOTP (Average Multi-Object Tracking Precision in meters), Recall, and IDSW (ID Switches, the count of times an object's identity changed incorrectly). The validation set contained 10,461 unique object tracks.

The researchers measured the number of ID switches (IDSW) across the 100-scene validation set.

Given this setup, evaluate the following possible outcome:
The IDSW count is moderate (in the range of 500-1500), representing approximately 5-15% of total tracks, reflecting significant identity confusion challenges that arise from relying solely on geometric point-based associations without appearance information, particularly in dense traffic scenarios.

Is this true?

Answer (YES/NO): YES